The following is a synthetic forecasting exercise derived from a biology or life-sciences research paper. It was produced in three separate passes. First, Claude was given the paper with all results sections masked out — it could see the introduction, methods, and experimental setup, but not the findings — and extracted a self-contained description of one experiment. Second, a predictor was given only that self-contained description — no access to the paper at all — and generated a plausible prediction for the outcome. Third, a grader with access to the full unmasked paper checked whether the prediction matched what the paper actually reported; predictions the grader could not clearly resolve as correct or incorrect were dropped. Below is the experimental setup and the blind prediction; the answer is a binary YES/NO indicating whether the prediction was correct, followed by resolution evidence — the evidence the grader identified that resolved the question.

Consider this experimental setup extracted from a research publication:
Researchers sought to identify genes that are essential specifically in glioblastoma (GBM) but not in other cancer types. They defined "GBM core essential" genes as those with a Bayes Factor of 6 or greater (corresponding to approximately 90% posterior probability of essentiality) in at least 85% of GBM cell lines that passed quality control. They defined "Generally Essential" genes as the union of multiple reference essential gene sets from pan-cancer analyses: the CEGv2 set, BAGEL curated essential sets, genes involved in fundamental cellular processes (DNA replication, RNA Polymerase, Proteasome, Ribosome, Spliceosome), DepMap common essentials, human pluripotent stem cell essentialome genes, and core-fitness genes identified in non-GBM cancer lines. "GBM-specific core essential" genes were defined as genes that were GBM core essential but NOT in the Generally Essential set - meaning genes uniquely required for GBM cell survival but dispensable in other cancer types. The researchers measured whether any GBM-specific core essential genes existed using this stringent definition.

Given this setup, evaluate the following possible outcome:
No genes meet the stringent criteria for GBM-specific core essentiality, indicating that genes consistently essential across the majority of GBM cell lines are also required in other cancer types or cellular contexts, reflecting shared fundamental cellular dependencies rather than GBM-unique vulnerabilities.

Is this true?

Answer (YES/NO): YES